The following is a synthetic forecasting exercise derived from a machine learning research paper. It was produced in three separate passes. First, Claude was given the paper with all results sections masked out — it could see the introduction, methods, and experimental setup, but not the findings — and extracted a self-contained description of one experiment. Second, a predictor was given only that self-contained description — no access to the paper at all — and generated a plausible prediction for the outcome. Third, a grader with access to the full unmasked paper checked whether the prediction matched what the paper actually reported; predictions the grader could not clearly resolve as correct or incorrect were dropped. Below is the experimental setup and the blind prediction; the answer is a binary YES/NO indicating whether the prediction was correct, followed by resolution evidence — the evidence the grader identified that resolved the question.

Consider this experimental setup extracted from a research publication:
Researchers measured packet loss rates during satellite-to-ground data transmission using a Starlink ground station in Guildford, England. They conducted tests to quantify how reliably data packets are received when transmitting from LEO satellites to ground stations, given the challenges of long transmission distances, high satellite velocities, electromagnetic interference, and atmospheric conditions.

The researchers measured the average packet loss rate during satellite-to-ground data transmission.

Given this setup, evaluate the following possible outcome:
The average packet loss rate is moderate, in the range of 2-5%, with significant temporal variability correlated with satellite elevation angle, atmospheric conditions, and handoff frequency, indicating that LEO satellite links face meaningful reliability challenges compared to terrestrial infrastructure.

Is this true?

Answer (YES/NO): NO